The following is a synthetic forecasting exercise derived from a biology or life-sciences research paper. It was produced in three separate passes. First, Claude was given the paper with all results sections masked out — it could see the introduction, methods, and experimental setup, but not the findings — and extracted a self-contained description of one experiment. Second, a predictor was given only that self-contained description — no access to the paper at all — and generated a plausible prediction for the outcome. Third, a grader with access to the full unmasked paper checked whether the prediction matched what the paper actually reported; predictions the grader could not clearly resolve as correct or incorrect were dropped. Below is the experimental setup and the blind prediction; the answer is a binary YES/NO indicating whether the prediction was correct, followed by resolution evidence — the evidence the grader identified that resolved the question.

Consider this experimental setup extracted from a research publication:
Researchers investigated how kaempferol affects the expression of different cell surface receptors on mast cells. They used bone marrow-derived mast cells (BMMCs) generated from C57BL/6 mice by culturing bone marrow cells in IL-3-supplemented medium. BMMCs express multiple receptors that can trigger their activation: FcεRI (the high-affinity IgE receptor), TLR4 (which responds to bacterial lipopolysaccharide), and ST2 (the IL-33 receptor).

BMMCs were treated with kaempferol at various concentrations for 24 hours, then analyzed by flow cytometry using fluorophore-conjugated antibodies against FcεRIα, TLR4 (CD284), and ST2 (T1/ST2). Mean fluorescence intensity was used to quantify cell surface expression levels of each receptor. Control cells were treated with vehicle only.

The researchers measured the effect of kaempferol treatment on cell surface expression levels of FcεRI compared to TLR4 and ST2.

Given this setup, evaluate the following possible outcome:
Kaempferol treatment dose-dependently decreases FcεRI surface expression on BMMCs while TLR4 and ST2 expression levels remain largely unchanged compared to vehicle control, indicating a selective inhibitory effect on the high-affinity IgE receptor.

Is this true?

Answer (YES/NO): YES